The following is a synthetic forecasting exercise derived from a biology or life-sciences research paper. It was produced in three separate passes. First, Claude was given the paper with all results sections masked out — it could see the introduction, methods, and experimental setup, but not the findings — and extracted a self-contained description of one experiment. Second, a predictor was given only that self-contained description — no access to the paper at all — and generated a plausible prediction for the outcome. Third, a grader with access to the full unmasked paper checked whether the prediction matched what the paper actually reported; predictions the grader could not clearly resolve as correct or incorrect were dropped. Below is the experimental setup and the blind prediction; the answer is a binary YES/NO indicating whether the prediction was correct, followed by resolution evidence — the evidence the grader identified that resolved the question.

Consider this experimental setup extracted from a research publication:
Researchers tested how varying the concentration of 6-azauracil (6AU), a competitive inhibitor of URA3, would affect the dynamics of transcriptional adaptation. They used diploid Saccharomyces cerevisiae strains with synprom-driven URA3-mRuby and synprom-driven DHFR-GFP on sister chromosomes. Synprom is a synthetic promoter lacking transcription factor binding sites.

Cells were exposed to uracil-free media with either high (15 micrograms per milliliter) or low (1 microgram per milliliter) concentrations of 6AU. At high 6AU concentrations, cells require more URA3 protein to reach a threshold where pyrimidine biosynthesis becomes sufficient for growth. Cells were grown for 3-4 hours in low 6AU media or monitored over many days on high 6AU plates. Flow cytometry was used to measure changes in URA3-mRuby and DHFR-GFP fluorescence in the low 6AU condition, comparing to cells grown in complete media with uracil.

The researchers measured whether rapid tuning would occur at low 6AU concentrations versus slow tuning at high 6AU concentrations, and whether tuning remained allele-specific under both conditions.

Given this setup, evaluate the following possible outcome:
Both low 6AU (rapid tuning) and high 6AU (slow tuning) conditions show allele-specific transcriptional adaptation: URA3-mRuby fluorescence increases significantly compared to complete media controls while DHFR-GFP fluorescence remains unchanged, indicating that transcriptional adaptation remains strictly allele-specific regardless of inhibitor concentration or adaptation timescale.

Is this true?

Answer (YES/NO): YES